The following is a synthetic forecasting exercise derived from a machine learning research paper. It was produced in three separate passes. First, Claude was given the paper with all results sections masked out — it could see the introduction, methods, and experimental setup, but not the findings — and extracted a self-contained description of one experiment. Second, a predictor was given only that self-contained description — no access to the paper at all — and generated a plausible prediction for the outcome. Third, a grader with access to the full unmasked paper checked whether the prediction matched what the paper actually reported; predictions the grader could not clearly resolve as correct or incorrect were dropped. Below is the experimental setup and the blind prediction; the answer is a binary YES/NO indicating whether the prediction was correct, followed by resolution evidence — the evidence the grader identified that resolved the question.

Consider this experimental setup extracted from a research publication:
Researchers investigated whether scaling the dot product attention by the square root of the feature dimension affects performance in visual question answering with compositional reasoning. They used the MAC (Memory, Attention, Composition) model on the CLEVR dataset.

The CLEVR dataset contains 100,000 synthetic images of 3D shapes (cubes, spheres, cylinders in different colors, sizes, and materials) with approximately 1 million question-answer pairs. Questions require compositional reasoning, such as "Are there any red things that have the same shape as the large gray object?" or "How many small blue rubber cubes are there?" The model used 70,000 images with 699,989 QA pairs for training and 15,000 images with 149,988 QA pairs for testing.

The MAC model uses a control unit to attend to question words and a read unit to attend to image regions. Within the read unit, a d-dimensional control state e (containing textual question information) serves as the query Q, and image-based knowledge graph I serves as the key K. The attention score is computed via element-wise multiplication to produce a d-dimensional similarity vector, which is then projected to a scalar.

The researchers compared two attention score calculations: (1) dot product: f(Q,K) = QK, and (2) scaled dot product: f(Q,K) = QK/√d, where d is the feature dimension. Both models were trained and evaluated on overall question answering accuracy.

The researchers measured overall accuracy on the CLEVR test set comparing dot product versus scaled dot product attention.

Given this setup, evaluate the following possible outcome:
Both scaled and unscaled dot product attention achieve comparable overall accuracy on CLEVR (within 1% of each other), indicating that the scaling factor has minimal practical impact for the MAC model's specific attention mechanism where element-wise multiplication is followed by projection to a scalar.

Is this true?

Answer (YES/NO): YES